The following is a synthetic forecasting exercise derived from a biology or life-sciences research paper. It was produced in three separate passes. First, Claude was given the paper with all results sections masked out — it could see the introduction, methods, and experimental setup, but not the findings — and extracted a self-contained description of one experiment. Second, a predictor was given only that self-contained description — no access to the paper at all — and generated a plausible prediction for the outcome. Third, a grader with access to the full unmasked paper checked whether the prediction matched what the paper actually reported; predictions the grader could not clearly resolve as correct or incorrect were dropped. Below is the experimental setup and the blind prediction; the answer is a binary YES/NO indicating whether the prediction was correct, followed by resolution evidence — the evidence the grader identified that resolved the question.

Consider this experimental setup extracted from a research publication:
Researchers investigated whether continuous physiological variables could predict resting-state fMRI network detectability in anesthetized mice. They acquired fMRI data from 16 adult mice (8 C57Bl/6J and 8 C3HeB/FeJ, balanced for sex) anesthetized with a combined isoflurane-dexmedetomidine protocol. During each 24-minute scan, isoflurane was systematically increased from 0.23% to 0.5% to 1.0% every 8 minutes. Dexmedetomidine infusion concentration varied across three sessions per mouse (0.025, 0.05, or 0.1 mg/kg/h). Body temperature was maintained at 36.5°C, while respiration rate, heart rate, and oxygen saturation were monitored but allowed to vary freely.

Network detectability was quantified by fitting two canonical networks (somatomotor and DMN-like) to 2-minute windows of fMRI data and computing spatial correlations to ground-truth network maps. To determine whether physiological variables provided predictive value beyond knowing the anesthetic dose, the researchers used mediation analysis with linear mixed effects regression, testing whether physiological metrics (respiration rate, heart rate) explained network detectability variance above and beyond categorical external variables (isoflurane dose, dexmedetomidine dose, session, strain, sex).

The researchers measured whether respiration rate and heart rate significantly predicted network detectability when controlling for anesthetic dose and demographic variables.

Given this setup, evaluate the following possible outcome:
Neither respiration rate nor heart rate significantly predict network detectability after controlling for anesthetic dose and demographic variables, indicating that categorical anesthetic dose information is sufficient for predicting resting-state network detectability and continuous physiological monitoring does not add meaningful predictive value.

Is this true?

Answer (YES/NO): NO